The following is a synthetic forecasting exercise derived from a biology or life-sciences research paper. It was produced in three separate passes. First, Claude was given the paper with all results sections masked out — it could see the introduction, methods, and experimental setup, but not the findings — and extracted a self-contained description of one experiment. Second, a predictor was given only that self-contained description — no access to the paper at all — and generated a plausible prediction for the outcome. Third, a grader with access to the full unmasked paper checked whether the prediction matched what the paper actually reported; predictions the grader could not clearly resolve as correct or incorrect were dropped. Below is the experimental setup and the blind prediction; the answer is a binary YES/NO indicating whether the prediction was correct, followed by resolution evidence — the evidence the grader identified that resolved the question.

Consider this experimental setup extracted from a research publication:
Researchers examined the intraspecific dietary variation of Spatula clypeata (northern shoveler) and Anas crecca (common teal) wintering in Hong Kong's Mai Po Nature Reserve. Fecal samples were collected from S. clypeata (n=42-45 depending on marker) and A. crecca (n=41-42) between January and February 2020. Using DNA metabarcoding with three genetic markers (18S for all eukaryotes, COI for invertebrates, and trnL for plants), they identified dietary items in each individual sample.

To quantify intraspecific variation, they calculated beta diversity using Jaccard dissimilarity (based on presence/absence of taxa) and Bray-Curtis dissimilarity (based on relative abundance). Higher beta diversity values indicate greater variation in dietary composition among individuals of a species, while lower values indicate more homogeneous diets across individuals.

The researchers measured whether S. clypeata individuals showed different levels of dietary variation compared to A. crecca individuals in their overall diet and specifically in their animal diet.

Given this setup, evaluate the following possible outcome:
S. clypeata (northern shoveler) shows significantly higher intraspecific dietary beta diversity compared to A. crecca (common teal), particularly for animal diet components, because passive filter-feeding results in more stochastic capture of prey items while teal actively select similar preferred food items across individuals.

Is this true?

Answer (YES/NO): YES